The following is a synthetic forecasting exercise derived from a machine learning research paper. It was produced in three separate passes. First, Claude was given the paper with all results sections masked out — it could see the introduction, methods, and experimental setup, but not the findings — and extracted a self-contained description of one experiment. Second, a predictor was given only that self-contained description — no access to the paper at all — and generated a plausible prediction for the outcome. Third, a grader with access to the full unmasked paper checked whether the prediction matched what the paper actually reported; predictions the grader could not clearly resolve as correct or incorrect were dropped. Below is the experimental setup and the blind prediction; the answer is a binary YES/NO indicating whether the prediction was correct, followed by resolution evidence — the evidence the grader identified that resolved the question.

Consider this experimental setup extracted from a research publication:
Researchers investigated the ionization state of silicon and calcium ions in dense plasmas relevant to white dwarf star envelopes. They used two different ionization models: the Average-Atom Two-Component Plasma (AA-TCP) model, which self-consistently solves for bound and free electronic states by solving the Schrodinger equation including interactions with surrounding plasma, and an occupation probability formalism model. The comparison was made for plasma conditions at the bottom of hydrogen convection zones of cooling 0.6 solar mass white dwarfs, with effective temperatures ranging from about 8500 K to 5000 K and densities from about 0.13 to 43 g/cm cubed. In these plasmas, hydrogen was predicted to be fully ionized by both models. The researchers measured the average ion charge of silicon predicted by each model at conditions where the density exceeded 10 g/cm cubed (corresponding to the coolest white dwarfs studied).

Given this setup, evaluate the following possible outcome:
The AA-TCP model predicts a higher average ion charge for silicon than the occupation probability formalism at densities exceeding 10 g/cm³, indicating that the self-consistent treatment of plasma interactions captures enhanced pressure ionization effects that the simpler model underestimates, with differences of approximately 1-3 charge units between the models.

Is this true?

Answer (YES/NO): NO